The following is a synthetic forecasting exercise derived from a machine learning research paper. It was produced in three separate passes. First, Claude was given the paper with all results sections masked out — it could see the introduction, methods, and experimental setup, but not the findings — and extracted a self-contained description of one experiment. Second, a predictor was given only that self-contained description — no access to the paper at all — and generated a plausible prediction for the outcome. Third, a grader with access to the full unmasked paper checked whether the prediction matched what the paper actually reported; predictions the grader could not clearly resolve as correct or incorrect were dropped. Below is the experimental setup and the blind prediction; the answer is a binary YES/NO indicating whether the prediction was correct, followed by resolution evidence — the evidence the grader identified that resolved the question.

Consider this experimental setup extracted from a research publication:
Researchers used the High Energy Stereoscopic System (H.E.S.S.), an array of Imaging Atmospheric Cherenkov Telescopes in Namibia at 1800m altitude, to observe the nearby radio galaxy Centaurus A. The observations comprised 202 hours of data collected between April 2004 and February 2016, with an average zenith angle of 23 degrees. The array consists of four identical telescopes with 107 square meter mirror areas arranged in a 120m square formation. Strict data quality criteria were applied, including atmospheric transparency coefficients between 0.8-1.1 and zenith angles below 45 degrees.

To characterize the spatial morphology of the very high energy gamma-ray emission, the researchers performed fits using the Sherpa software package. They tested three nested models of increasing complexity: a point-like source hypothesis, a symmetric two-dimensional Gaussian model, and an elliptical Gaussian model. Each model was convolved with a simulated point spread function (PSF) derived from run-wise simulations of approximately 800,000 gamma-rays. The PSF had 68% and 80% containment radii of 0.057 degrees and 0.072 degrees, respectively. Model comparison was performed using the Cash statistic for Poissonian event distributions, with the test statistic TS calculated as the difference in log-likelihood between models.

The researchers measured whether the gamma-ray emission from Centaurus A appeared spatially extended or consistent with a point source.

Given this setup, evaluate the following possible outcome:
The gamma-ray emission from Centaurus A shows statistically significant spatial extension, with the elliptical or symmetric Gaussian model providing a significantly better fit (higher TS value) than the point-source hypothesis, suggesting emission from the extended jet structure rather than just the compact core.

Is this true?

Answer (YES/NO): YES